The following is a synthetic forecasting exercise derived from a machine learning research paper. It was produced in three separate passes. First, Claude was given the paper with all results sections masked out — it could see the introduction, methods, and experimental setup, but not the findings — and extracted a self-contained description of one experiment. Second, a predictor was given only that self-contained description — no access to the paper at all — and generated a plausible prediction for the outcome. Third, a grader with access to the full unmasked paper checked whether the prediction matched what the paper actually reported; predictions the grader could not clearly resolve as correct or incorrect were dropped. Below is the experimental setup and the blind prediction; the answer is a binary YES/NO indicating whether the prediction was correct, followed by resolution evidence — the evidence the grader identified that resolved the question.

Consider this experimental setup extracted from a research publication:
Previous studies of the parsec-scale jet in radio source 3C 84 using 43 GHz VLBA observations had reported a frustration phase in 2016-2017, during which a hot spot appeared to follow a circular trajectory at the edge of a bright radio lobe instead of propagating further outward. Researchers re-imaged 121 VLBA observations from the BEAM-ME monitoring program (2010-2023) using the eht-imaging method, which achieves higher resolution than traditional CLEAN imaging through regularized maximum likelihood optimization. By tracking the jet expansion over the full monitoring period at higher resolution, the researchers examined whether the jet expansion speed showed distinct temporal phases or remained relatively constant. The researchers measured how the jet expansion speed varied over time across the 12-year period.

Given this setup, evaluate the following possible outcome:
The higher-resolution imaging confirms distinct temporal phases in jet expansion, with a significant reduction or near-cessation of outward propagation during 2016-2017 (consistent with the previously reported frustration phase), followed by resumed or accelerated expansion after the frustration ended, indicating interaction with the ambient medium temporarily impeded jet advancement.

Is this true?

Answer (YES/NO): NO